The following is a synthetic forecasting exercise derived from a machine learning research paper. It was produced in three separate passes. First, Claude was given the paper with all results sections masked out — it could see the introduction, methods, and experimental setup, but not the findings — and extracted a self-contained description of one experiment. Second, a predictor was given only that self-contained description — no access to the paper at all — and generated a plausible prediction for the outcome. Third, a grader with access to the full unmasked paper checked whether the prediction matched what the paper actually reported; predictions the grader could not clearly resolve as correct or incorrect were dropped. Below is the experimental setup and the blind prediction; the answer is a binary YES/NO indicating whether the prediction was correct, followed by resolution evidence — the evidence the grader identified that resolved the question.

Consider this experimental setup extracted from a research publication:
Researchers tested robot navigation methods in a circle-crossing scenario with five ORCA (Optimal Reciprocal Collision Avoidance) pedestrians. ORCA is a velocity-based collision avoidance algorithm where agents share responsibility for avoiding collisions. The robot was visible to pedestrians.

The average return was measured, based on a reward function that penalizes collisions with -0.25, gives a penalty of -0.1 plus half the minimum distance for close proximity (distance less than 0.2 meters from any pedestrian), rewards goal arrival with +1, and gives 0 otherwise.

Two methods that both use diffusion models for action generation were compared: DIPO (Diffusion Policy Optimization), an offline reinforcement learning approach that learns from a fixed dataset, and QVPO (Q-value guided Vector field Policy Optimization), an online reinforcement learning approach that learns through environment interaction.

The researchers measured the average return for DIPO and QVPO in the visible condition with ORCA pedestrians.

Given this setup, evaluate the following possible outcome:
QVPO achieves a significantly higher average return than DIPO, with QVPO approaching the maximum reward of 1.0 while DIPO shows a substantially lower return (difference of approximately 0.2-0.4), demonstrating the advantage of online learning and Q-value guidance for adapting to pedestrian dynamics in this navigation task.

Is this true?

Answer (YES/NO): NO